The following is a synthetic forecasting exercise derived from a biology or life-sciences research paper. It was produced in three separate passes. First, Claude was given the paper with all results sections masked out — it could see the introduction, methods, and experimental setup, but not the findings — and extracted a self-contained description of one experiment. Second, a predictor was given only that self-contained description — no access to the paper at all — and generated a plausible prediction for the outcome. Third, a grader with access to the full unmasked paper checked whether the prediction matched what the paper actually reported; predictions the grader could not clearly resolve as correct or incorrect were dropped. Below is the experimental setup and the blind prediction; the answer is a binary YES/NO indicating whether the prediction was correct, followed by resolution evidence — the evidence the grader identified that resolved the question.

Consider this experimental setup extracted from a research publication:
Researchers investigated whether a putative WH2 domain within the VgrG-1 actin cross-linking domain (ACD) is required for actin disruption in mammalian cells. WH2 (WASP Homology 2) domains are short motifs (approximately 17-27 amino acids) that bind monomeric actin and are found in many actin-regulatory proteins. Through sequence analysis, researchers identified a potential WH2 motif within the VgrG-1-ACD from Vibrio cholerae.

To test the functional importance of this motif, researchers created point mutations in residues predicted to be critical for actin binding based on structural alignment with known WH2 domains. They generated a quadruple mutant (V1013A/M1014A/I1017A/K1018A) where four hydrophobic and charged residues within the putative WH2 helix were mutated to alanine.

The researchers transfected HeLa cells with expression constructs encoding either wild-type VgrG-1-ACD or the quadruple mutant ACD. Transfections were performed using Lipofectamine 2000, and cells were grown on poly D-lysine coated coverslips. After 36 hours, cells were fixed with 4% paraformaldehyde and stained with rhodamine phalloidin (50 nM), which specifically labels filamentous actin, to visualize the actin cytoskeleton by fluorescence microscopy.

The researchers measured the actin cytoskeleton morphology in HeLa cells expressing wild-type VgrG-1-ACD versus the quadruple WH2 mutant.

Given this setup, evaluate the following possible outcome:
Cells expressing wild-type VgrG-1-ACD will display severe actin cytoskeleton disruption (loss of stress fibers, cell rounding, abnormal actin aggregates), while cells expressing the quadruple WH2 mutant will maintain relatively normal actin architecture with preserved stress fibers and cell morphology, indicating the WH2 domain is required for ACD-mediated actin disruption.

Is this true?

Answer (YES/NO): YES